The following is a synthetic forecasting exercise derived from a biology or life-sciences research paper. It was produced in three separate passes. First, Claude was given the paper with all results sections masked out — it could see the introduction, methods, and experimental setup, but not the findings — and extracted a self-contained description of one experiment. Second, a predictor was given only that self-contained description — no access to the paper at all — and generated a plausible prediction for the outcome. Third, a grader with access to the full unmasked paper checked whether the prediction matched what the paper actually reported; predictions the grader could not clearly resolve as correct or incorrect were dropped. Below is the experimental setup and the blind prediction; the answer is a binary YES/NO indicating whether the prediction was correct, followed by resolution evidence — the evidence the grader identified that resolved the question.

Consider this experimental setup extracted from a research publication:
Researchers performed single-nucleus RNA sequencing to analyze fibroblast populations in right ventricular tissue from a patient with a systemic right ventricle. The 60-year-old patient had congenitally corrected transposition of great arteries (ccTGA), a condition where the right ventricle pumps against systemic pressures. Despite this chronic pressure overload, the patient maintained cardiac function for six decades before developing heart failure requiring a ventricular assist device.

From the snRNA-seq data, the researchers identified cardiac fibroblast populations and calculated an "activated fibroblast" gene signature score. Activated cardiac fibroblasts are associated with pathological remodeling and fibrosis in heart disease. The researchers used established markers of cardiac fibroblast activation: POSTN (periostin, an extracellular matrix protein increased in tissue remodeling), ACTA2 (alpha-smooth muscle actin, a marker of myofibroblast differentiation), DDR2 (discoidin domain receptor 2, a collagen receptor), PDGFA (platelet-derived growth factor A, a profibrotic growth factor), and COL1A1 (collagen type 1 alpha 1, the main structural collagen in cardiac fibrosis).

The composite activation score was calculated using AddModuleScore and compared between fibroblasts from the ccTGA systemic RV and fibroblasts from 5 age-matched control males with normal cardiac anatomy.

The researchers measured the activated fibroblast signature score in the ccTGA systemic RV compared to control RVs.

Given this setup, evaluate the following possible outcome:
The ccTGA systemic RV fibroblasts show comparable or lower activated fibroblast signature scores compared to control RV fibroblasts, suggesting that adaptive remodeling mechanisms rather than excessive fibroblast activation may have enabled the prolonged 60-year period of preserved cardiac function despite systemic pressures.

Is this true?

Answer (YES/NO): NO